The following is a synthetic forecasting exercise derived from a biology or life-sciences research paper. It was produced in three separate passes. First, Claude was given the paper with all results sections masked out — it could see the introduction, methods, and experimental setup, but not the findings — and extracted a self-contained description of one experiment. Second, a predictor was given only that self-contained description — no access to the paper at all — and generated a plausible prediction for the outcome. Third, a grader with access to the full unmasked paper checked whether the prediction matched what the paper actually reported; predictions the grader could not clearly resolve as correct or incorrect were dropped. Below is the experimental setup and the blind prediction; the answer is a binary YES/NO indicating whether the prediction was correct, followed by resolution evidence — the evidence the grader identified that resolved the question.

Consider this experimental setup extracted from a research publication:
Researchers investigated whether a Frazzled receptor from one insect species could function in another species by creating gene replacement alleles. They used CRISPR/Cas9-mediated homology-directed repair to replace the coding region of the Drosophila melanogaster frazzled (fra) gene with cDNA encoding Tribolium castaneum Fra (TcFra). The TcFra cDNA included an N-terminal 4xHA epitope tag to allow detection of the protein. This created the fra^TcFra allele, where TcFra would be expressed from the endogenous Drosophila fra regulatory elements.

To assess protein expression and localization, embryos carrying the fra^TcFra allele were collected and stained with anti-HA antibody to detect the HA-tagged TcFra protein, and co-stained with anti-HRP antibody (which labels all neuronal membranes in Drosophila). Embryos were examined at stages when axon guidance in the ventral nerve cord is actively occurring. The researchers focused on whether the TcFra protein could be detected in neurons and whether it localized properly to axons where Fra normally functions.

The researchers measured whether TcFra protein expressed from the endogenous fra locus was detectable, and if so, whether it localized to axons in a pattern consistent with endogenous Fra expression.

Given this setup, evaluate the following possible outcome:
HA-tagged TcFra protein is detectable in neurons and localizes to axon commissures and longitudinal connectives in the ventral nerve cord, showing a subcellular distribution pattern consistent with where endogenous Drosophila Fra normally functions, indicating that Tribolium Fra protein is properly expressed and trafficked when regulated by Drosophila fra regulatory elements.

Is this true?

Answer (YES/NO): YES